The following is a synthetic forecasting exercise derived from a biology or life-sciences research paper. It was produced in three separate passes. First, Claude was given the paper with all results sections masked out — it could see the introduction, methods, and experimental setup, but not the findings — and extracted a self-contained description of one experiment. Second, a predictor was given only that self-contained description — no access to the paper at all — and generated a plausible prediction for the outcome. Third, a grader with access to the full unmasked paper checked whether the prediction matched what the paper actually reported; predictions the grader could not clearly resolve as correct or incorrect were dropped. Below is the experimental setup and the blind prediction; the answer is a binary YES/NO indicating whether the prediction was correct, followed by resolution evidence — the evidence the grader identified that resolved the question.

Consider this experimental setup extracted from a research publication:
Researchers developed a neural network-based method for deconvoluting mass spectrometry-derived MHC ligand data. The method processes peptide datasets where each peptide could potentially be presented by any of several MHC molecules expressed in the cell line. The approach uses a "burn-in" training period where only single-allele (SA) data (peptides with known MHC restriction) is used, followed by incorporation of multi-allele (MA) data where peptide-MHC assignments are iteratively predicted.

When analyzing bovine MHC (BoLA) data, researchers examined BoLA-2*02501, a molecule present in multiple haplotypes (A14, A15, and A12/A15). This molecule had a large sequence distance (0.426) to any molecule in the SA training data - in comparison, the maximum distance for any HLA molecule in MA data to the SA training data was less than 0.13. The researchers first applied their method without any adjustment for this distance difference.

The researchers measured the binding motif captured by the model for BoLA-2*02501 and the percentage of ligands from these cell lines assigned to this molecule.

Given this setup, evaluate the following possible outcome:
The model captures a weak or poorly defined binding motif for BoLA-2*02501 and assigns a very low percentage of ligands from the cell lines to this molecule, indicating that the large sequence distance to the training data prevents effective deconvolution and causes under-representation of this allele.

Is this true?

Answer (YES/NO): NO